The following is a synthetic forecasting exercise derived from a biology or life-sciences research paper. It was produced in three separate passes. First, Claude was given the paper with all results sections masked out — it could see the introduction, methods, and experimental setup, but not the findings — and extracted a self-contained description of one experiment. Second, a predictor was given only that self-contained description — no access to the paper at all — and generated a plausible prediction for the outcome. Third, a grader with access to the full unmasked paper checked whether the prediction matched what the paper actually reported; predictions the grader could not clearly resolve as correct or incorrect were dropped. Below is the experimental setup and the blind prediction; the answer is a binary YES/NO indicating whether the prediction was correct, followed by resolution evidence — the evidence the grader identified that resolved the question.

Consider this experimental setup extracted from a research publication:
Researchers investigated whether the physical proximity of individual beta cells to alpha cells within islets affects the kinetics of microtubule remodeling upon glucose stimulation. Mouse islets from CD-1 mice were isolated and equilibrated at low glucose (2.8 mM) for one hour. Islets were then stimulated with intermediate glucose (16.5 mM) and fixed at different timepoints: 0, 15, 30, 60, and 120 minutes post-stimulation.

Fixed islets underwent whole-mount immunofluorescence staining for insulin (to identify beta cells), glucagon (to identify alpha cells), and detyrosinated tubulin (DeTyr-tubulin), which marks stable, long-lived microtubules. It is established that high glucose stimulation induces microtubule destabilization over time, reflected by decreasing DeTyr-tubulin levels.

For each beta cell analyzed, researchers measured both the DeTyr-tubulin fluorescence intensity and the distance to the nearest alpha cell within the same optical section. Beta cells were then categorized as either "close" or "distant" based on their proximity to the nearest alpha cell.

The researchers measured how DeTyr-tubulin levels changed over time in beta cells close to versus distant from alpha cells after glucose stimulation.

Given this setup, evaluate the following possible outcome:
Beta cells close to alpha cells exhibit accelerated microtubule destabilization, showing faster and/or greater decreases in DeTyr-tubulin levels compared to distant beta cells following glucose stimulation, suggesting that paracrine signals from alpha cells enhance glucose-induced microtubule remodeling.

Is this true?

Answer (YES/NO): YES